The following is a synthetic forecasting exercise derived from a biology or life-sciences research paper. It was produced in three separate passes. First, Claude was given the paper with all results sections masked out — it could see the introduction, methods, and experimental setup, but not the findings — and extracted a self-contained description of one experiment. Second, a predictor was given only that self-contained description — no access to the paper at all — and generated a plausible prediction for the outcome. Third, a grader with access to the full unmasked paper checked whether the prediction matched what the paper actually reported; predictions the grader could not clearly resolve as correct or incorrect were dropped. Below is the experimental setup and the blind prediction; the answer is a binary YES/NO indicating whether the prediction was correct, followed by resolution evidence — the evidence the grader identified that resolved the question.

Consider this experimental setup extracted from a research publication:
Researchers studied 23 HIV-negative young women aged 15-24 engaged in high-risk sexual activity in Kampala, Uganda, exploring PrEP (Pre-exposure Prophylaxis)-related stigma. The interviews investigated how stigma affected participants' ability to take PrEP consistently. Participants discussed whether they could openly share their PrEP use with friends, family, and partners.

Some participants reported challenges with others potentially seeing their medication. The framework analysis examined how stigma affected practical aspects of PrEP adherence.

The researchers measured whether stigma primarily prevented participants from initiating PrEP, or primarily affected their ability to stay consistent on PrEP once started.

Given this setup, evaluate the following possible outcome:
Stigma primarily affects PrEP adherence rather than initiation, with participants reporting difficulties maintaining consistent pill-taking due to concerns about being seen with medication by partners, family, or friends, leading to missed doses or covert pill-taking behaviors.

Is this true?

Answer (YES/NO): YES